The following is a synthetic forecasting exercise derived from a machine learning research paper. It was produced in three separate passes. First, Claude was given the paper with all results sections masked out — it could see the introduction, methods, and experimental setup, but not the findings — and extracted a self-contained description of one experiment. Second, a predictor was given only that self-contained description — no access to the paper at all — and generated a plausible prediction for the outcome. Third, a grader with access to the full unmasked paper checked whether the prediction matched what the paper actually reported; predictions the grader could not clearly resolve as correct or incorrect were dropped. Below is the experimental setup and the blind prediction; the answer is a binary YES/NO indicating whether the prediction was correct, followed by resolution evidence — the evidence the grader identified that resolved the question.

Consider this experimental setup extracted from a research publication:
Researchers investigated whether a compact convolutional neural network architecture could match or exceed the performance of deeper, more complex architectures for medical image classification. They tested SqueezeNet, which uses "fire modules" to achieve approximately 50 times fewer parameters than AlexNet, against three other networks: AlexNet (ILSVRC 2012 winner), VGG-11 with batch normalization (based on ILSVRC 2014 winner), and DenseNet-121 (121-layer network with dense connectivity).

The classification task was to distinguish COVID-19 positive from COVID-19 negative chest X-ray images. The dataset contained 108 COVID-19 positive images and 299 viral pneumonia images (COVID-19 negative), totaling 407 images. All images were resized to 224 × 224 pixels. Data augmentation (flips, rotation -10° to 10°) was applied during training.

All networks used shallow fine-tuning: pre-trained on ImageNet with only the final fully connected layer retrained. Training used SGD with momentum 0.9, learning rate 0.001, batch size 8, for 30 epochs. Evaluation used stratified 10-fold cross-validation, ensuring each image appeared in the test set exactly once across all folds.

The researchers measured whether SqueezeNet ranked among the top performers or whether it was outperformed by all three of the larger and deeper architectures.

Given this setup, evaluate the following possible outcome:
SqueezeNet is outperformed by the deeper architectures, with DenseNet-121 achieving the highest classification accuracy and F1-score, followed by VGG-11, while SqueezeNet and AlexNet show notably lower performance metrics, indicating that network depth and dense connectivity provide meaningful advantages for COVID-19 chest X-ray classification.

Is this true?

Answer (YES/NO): NO